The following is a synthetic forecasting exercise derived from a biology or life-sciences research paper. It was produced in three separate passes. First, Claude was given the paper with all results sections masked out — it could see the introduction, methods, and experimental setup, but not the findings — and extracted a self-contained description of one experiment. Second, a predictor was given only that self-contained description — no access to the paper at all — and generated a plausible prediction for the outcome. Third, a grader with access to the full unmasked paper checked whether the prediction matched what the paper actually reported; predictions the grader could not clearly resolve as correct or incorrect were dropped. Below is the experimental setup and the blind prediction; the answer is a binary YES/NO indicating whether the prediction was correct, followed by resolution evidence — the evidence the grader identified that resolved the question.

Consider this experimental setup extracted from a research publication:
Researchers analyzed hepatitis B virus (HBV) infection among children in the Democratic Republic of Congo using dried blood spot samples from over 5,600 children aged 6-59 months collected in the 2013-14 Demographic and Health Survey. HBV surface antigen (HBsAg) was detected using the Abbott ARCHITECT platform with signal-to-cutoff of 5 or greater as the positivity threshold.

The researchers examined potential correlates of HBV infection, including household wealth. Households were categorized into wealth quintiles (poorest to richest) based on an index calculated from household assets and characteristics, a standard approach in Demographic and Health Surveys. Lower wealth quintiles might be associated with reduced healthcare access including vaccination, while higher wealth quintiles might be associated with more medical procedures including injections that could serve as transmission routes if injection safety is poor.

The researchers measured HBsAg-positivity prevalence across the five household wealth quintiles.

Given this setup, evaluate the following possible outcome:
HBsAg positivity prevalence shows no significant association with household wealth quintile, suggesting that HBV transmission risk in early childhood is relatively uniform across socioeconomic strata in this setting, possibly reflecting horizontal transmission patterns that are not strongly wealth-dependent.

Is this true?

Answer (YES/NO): NO